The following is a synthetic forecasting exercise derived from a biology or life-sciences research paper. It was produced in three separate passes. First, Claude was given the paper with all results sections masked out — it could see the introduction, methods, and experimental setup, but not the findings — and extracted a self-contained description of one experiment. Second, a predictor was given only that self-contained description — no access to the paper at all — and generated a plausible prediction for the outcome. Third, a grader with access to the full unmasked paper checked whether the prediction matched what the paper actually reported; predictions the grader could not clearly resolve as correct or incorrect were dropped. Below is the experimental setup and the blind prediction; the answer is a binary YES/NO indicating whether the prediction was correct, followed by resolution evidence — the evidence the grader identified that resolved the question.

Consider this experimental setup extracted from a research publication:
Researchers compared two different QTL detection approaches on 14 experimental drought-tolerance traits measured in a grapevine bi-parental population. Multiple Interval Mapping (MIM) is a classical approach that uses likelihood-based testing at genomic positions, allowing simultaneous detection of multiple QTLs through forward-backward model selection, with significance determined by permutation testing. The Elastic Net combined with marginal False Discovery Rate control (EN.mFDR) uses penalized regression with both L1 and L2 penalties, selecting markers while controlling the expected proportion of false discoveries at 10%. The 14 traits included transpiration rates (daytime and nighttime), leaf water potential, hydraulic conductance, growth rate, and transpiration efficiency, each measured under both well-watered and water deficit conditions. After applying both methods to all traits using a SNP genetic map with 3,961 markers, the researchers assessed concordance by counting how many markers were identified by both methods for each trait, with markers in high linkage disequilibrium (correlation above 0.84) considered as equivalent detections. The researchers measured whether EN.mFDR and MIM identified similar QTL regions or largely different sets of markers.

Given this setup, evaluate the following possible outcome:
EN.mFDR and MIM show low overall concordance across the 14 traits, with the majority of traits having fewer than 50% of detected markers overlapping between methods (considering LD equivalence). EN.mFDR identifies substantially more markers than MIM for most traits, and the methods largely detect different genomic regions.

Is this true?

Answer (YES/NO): NO